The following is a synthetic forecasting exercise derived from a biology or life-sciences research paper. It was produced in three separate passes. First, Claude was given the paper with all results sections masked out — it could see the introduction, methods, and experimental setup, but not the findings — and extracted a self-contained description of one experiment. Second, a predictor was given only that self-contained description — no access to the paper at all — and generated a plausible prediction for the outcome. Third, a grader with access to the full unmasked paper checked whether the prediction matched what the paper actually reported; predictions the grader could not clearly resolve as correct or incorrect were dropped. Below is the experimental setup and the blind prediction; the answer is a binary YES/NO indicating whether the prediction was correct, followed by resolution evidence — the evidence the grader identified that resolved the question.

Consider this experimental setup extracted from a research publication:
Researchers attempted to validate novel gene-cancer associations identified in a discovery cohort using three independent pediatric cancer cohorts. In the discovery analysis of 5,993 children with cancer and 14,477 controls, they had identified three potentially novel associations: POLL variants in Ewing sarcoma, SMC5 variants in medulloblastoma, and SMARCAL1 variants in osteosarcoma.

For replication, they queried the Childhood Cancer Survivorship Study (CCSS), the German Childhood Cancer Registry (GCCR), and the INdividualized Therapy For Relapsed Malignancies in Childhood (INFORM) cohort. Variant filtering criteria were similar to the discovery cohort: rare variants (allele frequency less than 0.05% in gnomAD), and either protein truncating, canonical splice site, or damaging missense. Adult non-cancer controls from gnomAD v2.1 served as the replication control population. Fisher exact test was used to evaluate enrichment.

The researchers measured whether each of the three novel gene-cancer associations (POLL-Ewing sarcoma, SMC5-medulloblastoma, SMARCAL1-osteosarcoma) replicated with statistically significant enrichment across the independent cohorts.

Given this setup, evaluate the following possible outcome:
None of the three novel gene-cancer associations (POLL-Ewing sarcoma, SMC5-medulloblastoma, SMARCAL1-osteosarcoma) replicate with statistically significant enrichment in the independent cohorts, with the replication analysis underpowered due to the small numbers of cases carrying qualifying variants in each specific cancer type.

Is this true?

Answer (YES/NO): NO